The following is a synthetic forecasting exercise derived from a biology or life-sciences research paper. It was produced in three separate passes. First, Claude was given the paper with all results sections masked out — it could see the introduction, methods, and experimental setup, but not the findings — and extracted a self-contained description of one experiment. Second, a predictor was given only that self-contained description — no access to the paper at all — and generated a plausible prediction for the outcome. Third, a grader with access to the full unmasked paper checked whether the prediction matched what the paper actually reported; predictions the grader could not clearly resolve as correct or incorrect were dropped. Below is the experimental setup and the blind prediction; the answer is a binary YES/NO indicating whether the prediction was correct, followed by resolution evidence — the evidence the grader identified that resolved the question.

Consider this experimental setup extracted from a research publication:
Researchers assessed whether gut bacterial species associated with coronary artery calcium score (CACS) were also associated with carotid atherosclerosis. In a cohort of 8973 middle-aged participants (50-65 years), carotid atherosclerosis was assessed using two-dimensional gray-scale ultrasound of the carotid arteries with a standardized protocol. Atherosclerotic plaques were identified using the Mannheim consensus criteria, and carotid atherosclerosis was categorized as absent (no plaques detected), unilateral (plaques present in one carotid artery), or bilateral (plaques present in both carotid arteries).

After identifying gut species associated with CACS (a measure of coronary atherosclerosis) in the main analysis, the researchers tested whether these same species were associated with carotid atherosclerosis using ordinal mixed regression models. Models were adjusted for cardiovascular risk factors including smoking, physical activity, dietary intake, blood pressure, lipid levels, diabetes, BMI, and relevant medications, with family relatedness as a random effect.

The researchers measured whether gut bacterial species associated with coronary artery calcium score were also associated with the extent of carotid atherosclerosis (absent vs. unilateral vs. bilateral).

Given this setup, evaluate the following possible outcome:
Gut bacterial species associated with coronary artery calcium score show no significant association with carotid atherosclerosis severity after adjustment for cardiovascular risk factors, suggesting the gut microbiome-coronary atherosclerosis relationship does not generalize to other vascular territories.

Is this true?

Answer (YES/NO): NO